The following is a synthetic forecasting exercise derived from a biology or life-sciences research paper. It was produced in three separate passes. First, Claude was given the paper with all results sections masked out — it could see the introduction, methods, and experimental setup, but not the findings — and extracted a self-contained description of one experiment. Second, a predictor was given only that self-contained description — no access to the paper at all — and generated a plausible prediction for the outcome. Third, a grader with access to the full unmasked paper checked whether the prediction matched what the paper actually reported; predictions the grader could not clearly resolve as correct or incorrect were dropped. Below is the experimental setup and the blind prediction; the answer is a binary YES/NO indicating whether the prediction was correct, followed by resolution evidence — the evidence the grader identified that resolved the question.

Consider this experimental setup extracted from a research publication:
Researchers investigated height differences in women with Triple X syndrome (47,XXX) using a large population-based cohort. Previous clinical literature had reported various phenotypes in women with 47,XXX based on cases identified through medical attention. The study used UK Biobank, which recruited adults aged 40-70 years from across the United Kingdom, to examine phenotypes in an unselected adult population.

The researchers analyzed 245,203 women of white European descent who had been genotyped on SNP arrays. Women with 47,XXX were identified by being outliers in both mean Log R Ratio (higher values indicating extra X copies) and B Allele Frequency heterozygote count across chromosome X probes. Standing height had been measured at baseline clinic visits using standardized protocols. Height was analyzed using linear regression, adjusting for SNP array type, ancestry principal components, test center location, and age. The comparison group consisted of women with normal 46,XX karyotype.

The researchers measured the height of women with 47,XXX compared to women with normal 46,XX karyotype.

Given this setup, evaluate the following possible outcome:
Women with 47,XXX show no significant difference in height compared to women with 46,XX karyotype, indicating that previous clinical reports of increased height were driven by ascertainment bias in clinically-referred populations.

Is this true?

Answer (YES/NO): NO